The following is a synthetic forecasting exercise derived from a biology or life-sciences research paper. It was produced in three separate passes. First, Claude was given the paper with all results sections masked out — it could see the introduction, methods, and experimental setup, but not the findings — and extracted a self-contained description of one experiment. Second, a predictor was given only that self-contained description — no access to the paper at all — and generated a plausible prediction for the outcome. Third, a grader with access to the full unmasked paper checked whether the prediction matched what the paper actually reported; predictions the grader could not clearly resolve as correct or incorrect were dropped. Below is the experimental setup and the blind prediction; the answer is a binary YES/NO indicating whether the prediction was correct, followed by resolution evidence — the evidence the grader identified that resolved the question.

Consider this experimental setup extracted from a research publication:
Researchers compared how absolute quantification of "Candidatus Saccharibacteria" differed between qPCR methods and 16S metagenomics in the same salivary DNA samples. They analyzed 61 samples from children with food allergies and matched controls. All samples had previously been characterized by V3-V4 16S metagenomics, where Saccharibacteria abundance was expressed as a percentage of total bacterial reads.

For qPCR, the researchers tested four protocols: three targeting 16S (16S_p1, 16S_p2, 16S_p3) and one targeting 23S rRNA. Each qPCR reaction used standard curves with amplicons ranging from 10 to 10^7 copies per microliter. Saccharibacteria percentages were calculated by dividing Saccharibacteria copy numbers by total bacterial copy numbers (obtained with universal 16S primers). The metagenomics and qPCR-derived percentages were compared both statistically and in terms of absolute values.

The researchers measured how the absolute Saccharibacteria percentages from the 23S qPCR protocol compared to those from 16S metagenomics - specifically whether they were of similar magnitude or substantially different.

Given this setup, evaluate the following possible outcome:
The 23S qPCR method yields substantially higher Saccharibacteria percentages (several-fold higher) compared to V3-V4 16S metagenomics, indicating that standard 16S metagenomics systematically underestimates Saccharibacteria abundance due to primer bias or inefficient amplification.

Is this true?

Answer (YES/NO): NO